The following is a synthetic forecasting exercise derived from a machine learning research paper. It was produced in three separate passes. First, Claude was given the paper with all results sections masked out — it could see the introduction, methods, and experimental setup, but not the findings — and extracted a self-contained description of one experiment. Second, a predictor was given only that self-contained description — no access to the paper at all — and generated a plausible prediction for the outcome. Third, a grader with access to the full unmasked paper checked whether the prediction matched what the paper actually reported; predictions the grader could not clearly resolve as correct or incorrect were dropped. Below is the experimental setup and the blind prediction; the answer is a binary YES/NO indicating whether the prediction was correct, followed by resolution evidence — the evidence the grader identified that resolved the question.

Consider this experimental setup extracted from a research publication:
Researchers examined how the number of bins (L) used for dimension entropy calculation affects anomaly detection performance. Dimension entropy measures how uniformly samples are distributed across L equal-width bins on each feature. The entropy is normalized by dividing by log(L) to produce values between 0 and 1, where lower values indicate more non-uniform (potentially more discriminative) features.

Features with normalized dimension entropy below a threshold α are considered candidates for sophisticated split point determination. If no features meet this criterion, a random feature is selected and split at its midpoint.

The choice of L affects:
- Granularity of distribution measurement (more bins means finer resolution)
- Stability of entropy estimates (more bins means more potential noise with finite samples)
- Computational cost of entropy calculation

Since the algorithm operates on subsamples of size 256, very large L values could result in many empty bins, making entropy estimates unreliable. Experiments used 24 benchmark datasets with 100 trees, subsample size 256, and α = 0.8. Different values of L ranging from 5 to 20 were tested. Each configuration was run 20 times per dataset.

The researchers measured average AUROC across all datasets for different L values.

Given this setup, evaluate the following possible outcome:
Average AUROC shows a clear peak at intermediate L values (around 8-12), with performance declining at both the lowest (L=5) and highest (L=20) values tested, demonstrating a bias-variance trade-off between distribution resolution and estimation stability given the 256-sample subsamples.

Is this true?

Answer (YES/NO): YES